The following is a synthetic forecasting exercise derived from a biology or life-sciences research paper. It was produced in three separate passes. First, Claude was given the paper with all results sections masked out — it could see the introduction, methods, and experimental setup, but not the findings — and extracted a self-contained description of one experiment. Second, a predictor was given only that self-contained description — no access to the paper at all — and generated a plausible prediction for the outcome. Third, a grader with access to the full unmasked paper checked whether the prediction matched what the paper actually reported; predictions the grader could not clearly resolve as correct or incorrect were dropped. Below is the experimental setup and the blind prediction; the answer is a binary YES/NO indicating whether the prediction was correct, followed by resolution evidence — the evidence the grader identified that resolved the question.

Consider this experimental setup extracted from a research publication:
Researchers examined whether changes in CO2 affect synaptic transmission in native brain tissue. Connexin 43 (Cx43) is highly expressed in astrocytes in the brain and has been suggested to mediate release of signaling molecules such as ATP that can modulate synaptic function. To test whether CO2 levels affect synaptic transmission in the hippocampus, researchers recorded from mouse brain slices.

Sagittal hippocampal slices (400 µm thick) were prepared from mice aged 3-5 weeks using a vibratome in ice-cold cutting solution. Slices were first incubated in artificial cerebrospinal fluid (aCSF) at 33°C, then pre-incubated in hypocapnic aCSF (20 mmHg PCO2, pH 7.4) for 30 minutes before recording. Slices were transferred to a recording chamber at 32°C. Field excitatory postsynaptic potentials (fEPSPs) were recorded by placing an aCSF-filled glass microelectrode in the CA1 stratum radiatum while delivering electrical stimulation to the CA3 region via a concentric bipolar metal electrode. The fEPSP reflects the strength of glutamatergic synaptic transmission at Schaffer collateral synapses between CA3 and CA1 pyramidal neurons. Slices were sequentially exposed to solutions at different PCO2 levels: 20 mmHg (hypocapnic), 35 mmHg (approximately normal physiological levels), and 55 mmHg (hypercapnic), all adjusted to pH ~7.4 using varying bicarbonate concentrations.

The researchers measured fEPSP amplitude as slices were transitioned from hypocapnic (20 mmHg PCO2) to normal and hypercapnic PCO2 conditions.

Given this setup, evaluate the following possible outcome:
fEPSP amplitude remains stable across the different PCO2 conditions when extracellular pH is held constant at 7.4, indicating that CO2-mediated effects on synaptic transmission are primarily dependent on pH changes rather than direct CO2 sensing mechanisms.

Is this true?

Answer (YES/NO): NO